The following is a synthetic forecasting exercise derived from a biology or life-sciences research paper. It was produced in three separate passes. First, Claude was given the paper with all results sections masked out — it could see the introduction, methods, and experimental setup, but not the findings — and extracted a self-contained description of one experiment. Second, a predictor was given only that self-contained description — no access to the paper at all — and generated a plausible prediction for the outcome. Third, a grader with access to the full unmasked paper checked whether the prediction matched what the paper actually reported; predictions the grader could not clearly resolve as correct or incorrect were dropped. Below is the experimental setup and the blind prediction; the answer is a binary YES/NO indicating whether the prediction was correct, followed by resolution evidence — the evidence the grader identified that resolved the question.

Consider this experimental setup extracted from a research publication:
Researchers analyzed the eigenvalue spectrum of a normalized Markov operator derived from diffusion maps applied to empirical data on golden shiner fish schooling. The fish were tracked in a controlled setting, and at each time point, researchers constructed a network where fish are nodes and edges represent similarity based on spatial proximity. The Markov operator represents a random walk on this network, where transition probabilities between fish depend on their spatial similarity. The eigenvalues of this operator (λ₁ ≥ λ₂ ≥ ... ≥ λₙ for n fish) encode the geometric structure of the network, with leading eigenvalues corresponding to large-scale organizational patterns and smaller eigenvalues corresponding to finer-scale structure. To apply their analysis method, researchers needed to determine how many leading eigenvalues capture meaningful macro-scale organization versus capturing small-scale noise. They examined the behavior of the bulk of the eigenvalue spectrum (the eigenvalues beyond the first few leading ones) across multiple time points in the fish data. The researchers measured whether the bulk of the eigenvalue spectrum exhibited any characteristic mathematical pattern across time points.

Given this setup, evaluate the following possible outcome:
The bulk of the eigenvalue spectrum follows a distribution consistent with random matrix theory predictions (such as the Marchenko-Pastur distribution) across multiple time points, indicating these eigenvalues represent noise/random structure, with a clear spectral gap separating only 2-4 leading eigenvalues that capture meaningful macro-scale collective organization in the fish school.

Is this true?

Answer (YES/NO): NO